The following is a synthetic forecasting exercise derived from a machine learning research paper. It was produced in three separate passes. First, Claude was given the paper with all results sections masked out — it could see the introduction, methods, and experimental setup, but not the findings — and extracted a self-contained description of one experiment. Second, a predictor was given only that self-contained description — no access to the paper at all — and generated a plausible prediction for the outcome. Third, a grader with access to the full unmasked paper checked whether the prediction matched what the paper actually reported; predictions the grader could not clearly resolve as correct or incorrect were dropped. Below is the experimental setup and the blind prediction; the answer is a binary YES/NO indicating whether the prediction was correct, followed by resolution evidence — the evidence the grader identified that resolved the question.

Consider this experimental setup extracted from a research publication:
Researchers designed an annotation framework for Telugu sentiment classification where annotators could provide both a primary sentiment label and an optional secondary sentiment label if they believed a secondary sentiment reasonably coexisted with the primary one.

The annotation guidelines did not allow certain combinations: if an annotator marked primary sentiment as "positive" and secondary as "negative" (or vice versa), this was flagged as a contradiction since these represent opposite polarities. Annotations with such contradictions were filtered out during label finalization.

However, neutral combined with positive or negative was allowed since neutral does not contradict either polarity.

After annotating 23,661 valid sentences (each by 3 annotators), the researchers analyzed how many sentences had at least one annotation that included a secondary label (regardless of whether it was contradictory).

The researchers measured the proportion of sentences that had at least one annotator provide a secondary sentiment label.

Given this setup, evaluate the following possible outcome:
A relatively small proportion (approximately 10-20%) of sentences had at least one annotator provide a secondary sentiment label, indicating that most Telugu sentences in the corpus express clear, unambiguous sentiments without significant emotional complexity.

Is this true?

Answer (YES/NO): YES